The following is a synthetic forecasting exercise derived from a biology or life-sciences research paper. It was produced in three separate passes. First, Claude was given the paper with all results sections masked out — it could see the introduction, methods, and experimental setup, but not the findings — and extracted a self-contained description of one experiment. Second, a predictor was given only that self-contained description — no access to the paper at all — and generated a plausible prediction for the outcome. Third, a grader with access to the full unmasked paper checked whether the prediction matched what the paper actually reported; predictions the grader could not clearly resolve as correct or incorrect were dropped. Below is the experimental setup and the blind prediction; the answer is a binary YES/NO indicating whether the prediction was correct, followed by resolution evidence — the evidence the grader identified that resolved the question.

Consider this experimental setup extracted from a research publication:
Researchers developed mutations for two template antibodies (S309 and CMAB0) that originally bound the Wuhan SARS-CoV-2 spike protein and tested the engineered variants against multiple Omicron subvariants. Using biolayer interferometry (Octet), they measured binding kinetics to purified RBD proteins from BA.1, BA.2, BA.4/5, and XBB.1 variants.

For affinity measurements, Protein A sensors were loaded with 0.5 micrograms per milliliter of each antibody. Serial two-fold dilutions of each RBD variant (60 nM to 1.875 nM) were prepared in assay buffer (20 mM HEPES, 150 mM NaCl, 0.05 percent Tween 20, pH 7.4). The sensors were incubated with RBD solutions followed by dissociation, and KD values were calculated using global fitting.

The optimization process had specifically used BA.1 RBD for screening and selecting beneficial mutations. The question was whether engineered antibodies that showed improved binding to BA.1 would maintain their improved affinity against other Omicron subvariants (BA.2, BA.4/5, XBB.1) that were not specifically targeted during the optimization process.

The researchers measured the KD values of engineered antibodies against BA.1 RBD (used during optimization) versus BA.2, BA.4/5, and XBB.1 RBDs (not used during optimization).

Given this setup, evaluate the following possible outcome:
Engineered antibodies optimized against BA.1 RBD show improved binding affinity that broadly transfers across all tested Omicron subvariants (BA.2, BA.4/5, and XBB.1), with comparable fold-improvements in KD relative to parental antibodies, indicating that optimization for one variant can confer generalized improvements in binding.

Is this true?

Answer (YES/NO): NO